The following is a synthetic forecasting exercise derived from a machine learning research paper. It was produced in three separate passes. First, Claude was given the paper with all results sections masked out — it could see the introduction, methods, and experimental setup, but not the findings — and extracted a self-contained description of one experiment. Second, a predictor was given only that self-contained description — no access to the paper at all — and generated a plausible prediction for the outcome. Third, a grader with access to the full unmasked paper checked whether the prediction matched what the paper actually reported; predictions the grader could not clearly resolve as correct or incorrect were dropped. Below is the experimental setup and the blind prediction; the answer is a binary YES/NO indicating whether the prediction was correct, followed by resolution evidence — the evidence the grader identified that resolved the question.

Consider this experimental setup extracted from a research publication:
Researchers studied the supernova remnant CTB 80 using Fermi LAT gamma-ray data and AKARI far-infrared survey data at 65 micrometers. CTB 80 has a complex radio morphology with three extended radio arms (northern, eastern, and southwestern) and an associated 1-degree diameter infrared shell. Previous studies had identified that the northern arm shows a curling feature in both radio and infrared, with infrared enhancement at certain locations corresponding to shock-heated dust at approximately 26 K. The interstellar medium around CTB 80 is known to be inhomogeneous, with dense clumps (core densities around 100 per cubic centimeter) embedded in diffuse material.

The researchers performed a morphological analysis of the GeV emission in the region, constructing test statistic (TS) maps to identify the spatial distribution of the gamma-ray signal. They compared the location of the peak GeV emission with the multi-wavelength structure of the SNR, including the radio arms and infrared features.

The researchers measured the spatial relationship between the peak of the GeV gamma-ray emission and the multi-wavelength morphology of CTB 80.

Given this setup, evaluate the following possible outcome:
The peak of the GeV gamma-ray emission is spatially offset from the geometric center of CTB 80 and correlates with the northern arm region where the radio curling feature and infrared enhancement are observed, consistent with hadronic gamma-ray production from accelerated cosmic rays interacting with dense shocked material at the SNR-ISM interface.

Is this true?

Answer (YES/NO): YES